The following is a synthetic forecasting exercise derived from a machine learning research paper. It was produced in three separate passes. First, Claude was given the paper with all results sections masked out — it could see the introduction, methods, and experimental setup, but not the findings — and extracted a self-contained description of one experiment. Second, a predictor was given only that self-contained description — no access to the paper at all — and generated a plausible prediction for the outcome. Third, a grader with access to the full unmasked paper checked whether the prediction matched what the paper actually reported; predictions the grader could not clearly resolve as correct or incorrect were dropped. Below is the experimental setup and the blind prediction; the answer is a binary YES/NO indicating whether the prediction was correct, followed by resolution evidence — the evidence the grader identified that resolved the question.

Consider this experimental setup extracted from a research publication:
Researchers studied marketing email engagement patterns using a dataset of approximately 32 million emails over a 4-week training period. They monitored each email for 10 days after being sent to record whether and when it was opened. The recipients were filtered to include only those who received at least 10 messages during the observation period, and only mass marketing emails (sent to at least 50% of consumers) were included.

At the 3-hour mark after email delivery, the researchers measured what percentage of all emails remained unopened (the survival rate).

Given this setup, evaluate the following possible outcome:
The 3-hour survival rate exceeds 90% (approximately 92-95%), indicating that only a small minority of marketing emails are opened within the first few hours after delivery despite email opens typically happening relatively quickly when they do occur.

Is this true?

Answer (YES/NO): YES